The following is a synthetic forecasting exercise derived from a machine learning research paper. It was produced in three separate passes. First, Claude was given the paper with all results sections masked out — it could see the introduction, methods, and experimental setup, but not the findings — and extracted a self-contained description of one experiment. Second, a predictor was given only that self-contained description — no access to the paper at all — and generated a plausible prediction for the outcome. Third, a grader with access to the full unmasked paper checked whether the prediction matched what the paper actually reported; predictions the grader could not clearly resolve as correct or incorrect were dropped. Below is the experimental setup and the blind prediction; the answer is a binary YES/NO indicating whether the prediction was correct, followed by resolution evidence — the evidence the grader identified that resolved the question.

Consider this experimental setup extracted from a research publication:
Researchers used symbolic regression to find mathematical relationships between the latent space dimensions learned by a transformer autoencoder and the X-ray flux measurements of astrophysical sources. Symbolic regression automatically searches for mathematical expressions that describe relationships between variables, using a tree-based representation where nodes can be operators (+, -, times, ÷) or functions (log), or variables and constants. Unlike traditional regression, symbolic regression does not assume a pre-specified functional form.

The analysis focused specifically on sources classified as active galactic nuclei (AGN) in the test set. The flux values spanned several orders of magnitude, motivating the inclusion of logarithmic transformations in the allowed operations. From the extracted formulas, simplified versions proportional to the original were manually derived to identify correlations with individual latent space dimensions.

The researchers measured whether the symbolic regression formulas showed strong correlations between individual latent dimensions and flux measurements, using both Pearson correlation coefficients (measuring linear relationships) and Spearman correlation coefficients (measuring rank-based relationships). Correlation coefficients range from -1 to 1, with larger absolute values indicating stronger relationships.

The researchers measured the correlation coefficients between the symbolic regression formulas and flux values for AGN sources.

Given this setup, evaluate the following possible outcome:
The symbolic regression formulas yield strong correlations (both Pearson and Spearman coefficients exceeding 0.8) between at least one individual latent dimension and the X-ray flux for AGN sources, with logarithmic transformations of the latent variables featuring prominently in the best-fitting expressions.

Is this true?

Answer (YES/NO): NO